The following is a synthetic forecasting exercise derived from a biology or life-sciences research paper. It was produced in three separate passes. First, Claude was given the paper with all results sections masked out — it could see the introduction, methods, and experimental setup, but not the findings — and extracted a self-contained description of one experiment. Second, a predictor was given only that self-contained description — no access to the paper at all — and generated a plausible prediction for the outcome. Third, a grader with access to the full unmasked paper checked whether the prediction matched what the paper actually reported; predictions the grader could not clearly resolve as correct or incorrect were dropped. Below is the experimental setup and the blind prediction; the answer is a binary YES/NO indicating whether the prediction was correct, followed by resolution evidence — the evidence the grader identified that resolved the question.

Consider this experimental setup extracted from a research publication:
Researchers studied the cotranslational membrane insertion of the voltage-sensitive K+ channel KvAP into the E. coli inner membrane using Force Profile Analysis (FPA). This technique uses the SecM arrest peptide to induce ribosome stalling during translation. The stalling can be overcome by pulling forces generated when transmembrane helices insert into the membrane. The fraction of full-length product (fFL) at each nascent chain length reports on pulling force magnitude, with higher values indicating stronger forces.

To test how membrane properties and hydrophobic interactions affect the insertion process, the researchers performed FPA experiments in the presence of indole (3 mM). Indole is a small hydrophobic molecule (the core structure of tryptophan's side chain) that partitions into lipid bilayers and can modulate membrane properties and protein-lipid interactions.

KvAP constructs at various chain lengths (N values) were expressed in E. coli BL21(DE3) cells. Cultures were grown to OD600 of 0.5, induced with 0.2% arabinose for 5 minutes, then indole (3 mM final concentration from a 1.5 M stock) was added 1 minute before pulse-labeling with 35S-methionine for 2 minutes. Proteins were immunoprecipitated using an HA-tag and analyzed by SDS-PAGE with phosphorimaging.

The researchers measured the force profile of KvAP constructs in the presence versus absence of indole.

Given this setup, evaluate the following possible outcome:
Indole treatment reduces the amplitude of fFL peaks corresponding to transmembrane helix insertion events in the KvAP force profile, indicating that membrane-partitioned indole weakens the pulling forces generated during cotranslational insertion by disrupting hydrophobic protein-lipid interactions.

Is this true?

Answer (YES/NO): NO